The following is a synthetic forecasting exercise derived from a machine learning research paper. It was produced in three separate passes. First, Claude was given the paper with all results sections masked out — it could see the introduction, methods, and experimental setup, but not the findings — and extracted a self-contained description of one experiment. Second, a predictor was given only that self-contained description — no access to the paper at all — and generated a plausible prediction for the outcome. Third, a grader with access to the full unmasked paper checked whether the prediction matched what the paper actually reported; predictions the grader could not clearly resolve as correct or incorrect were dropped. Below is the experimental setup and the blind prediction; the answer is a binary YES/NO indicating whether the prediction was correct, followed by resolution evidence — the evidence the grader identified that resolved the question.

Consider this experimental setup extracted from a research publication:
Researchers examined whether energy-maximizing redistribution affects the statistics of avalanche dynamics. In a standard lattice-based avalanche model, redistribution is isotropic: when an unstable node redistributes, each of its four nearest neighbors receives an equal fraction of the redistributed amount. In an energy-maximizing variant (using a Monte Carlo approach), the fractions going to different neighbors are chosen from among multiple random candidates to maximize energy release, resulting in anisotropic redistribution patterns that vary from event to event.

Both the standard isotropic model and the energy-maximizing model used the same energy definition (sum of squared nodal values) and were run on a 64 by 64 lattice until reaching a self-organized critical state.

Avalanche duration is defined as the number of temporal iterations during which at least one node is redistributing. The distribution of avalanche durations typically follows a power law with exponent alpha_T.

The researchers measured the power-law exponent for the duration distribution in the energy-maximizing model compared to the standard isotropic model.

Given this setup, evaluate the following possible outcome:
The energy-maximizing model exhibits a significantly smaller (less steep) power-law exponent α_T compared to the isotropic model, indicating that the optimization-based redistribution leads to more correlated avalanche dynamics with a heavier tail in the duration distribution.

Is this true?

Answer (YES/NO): NO